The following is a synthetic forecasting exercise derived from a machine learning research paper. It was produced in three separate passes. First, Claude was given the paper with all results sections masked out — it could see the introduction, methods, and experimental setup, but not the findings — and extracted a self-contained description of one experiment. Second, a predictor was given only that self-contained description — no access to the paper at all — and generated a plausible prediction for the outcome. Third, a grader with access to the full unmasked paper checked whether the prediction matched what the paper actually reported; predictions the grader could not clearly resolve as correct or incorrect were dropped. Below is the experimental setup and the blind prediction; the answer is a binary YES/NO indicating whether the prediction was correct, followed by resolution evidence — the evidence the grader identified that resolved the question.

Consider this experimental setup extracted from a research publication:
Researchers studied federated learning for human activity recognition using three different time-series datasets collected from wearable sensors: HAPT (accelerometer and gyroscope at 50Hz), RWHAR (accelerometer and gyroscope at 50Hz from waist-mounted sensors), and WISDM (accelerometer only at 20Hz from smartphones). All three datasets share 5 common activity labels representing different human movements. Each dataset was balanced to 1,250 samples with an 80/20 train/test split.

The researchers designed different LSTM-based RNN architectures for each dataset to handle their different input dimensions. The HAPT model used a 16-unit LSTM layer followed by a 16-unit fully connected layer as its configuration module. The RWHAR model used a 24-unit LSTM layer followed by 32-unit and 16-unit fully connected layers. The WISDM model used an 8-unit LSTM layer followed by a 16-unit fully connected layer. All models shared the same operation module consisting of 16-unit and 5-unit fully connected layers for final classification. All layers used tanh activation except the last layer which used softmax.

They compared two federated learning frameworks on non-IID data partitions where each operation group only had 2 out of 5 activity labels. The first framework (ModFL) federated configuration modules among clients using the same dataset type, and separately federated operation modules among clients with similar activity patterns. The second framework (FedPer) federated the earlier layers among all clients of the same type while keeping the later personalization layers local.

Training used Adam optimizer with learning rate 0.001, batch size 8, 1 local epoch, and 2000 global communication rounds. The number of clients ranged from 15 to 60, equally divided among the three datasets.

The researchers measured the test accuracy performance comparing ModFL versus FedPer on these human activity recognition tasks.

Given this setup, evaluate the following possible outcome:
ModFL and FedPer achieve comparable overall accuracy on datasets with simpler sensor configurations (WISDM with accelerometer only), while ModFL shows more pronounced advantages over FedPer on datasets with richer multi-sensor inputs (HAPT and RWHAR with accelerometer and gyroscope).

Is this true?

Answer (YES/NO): NO